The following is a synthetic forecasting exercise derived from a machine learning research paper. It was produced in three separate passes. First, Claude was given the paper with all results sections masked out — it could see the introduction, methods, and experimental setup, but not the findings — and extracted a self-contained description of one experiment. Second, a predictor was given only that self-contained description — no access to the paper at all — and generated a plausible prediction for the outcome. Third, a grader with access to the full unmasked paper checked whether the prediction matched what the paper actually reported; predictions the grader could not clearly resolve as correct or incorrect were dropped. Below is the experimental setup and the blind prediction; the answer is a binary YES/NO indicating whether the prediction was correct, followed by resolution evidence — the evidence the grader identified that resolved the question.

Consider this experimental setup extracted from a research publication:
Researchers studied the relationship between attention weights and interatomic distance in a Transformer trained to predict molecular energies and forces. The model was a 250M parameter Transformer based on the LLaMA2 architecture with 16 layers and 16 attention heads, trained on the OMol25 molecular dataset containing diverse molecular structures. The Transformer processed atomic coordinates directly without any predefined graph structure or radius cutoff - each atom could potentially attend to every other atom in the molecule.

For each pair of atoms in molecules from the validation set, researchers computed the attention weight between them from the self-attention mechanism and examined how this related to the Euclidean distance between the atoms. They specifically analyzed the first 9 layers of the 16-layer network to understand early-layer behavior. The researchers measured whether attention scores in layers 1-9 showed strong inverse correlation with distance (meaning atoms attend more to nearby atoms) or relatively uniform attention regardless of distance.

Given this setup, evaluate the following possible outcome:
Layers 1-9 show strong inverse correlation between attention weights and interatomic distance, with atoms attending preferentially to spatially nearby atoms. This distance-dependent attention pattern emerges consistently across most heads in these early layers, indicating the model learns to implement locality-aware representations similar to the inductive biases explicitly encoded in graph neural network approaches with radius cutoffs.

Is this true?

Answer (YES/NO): YES